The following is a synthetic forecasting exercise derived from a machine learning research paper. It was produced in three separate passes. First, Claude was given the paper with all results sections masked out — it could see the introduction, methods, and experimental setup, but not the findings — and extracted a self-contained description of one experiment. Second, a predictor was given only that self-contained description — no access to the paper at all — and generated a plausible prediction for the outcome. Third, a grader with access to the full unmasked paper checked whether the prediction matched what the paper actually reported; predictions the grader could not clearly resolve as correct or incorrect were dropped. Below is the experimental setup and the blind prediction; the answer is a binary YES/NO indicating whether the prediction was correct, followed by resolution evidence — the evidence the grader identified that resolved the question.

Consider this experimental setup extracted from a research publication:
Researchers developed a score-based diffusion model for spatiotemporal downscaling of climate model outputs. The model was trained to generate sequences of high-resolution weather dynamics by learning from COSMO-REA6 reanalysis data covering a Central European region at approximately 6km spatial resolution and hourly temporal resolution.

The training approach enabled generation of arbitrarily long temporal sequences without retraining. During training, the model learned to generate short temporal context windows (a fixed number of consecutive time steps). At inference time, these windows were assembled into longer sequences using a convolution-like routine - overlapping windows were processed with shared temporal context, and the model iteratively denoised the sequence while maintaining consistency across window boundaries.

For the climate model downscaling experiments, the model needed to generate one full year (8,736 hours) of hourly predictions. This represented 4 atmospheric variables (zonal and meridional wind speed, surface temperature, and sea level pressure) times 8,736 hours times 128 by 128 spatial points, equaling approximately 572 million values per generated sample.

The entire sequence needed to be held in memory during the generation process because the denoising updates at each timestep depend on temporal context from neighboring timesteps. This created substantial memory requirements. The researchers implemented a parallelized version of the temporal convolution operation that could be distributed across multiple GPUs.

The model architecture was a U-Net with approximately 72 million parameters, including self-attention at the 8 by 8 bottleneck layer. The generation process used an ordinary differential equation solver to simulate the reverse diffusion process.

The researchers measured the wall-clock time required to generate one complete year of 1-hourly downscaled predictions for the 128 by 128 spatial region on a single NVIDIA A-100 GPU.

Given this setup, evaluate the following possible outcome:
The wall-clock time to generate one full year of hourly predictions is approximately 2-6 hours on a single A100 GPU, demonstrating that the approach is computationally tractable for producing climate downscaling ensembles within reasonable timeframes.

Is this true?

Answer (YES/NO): YES